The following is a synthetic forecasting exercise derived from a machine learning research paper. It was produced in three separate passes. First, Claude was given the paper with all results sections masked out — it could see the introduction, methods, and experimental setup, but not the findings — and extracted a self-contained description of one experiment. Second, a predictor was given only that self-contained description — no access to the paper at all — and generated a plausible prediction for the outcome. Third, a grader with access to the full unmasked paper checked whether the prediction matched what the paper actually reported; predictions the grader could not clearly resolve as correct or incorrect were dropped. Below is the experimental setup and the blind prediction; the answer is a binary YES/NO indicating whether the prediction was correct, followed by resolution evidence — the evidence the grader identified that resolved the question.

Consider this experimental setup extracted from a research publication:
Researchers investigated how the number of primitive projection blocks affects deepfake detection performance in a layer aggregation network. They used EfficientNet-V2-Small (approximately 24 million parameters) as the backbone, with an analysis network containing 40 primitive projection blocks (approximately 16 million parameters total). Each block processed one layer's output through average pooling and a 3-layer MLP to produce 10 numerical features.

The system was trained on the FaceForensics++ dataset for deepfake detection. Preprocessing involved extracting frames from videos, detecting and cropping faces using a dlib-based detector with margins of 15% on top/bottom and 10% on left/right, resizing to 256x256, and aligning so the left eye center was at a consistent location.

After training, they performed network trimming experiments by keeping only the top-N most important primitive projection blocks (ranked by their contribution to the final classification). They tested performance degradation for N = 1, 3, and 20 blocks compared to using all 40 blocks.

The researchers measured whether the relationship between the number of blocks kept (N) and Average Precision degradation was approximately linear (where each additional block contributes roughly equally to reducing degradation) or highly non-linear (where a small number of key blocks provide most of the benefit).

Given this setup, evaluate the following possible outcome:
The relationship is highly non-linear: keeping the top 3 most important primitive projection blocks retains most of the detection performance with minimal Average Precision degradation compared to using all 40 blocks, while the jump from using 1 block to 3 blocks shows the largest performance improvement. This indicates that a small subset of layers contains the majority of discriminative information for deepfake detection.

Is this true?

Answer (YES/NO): YES